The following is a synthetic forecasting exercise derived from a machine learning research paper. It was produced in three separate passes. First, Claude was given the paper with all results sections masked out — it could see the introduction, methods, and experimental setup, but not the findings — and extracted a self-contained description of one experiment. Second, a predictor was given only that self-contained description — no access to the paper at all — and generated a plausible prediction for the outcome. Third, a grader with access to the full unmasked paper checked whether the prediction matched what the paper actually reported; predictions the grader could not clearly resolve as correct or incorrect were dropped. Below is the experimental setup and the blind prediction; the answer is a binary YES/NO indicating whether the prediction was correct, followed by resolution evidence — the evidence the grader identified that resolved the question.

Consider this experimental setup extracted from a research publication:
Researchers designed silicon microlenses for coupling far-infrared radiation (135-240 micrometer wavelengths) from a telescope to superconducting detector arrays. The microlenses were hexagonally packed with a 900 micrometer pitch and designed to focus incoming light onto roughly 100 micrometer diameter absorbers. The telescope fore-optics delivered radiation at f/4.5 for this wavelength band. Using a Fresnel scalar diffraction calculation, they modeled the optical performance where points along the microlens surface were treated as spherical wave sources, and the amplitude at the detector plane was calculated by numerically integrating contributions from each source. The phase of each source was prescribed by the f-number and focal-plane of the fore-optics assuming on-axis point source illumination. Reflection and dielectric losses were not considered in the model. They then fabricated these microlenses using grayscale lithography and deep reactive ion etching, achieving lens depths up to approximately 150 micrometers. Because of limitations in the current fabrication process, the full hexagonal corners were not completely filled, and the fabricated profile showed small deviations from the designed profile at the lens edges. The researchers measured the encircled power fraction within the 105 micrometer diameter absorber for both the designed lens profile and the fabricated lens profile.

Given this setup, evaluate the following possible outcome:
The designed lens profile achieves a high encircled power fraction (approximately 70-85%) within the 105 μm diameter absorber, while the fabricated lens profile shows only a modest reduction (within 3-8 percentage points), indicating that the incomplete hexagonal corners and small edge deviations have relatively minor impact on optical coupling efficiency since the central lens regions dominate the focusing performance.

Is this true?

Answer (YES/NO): NO